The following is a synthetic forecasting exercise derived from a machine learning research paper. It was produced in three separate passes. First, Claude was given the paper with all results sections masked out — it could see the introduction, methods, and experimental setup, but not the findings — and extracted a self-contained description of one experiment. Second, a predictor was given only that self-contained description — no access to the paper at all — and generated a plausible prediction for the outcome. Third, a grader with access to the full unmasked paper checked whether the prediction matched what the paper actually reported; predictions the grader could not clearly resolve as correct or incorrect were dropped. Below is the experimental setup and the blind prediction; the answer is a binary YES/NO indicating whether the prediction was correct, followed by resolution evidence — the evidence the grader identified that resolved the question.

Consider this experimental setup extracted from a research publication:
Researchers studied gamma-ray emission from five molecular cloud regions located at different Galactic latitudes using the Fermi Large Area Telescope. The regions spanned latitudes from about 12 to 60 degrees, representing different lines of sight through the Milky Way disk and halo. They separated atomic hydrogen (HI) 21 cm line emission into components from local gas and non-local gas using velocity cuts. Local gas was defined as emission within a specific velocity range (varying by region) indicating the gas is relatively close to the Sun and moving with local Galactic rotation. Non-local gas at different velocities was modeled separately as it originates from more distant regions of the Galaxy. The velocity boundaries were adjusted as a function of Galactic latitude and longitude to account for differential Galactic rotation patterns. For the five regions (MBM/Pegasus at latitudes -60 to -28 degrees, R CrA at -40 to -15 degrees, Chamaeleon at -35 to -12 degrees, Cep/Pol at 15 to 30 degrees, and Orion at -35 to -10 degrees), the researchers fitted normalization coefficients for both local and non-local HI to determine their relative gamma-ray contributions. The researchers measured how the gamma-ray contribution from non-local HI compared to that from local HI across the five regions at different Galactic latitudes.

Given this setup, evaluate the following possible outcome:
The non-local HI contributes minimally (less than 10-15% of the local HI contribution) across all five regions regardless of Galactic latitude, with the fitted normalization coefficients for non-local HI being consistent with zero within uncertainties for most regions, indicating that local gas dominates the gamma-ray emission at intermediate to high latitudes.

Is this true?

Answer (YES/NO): NO